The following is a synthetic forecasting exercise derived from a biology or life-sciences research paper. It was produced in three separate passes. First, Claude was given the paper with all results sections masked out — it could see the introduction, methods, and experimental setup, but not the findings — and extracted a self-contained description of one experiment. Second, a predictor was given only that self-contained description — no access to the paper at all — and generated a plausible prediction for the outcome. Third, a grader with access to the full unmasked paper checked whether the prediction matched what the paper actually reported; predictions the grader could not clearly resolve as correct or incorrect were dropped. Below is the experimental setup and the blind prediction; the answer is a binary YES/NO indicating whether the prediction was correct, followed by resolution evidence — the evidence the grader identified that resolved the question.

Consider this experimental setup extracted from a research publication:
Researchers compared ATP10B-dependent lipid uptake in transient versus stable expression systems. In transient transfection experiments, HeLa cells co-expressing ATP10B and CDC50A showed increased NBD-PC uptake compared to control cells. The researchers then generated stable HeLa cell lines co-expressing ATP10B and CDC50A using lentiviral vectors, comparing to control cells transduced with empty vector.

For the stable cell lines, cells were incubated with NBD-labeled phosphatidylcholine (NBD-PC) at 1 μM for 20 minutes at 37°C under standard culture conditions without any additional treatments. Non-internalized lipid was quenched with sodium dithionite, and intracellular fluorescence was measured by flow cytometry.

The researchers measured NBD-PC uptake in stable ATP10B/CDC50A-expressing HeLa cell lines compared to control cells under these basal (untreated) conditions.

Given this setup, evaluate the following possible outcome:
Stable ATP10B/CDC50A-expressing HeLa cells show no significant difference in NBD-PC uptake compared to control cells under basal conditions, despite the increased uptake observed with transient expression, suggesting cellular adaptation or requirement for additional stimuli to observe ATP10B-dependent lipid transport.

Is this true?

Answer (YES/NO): YES